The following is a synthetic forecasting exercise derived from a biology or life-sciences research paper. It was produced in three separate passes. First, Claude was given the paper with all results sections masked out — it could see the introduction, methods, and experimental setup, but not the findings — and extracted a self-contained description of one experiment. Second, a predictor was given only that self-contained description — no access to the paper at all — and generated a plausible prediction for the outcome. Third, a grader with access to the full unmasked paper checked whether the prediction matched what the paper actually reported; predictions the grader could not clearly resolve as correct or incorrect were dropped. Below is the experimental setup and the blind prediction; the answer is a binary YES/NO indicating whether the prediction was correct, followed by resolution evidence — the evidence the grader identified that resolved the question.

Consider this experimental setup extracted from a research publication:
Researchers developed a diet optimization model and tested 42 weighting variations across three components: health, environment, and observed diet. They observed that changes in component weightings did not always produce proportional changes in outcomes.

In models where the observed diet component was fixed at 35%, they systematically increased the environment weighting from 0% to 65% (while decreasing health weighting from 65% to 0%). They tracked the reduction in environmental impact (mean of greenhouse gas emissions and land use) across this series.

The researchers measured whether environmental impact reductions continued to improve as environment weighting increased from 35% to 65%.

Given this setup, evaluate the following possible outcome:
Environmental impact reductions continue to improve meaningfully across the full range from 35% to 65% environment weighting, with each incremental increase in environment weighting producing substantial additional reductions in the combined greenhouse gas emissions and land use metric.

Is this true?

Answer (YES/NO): NO